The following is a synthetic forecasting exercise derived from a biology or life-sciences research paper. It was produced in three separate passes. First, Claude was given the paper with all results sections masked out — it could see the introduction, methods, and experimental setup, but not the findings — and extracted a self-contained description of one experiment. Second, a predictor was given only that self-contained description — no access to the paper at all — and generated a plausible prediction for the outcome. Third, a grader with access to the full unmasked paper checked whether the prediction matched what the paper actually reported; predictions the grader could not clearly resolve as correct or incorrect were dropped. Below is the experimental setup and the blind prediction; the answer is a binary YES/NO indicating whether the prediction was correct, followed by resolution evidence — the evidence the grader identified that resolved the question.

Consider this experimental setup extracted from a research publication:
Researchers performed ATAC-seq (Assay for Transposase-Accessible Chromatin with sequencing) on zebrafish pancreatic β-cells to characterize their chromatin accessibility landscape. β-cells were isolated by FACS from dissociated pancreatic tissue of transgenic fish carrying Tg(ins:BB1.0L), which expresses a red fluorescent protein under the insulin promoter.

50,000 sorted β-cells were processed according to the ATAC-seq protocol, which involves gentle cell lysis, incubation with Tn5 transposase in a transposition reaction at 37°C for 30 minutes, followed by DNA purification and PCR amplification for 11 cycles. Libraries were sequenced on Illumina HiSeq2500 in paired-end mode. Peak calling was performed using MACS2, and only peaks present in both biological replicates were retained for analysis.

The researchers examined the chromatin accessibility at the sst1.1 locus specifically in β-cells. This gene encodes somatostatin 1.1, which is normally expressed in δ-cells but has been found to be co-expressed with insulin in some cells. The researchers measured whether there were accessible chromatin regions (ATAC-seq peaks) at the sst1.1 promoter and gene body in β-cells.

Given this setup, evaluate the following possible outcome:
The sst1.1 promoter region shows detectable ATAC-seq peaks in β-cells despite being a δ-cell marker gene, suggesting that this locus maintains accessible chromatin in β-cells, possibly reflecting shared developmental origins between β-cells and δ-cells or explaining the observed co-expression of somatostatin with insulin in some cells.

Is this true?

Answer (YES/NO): YES